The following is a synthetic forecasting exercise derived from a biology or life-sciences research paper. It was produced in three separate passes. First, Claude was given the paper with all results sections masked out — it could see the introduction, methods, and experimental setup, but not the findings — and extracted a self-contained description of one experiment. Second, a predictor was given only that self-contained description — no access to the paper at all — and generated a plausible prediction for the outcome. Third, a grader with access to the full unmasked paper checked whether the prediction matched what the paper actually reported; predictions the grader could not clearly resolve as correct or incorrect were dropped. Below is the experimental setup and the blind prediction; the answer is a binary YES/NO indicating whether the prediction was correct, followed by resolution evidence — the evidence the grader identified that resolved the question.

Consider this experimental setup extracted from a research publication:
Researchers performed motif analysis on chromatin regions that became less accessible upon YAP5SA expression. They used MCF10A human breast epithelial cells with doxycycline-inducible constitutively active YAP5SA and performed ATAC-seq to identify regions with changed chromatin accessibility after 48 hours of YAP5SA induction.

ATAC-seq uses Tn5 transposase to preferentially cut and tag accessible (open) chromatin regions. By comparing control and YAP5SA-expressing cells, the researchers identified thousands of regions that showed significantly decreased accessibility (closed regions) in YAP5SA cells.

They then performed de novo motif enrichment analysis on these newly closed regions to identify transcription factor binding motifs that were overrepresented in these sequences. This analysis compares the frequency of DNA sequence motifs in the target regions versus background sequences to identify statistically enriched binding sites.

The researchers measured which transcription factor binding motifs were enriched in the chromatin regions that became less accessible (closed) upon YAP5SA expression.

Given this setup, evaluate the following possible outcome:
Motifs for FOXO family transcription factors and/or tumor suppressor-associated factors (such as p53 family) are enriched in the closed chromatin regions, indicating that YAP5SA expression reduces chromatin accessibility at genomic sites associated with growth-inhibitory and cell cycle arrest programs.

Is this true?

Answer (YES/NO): YES